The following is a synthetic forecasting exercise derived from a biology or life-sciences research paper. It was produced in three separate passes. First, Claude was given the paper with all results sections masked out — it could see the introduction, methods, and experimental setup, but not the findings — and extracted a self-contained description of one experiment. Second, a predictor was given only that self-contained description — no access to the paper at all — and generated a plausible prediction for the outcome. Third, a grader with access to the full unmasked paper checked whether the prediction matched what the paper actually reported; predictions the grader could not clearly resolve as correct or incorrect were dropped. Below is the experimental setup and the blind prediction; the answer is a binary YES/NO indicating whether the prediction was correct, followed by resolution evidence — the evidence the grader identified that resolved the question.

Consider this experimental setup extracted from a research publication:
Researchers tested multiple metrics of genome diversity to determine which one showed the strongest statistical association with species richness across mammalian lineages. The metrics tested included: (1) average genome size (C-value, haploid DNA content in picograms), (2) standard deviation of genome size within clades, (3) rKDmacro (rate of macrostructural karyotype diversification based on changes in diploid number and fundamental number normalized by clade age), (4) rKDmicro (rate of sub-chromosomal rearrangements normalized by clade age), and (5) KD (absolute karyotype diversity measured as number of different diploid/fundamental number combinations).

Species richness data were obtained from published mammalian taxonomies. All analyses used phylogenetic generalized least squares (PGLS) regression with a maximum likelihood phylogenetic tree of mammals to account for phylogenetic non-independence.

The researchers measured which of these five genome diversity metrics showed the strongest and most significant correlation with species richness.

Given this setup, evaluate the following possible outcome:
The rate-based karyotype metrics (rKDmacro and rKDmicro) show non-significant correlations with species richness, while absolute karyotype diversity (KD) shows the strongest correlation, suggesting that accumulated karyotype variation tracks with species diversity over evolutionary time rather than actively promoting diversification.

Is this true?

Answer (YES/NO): NO